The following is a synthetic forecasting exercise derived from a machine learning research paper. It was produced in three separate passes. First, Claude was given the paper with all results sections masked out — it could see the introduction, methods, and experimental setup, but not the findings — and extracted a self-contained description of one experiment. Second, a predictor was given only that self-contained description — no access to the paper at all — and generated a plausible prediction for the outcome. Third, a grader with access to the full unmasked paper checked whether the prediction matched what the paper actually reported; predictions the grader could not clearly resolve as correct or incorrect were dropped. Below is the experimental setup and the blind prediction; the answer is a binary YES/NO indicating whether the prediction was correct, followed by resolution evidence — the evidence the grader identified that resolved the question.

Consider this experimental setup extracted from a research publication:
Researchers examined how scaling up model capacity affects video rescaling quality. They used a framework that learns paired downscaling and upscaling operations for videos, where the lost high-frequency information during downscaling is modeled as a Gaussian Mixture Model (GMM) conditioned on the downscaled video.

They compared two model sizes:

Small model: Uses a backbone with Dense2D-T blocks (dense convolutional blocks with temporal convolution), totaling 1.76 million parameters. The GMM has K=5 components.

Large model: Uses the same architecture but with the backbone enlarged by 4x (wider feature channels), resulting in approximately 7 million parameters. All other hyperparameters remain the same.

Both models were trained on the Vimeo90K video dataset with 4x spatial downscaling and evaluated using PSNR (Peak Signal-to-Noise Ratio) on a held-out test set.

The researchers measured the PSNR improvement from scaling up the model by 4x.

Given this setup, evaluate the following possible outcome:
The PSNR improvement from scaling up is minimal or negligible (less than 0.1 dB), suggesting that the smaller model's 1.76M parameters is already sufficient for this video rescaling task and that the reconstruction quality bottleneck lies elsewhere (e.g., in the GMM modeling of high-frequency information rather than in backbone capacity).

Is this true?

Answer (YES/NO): NO